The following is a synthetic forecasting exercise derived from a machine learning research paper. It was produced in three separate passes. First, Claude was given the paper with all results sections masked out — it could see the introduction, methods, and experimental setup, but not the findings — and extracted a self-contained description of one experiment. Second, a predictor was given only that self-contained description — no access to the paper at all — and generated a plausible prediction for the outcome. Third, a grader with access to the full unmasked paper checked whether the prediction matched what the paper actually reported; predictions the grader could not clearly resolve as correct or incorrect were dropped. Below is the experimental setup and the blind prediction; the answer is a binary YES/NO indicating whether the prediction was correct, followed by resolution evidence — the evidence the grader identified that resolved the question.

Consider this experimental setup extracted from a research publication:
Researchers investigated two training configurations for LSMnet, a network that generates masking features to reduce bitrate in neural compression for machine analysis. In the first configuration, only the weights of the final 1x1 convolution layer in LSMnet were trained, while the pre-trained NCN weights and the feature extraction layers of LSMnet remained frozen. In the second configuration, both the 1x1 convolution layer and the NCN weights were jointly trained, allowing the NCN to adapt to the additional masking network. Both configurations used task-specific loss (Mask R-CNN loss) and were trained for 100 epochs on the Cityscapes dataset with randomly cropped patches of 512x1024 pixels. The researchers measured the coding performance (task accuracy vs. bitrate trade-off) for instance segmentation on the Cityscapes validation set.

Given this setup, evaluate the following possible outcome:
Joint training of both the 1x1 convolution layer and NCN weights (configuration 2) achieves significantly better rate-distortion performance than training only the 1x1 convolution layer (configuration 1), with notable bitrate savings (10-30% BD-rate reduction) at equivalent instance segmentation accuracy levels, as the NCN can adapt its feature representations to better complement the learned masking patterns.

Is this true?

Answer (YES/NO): YES